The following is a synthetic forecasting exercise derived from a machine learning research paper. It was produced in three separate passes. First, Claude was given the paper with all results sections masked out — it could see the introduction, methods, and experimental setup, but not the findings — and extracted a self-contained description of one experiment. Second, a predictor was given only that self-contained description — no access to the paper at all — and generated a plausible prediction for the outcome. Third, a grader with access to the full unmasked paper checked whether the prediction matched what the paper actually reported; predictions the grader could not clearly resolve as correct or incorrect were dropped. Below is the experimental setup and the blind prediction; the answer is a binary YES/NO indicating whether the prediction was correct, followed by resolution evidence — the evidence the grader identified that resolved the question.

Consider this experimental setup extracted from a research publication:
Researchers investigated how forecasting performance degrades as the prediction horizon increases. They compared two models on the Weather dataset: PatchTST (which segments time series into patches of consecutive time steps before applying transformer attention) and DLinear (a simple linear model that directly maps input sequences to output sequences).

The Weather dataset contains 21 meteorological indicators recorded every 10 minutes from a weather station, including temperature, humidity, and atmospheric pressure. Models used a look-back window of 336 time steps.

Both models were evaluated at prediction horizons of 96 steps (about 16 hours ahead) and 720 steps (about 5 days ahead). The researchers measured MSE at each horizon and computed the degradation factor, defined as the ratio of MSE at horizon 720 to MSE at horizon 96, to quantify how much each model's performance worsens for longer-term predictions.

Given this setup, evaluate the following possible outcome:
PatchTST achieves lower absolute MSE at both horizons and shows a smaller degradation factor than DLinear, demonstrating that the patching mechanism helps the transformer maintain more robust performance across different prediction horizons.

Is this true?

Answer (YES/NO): NO